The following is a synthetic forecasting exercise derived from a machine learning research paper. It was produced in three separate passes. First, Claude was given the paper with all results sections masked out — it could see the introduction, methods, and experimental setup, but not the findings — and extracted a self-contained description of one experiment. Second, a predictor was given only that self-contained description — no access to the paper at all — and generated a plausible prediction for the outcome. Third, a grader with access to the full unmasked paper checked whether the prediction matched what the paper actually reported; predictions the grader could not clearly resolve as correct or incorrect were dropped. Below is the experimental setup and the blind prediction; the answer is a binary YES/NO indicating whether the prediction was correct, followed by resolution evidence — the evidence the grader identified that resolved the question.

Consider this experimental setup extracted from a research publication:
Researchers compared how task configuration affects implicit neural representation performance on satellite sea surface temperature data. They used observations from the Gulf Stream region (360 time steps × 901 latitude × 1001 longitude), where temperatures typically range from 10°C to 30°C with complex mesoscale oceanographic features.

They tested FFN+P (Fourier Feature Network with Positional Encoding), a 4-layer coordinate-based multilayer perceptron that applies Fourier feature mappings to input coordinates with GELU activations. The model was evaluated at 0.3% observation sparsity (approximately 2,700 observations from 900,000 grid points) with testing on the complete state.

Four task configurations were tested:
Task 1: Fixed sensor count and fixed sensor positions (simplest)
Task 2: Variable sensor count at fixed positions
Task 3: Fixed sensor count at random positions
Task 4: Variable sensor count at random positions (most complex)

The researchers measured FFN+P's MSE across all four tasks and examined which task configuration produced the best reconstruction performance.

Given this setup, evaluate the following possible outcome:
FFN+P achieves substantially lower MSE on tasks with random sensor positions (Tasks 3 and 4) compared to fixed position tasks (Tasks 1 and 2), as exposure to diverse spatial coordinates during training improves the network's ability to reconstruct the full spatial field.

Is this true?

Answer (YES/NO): YES